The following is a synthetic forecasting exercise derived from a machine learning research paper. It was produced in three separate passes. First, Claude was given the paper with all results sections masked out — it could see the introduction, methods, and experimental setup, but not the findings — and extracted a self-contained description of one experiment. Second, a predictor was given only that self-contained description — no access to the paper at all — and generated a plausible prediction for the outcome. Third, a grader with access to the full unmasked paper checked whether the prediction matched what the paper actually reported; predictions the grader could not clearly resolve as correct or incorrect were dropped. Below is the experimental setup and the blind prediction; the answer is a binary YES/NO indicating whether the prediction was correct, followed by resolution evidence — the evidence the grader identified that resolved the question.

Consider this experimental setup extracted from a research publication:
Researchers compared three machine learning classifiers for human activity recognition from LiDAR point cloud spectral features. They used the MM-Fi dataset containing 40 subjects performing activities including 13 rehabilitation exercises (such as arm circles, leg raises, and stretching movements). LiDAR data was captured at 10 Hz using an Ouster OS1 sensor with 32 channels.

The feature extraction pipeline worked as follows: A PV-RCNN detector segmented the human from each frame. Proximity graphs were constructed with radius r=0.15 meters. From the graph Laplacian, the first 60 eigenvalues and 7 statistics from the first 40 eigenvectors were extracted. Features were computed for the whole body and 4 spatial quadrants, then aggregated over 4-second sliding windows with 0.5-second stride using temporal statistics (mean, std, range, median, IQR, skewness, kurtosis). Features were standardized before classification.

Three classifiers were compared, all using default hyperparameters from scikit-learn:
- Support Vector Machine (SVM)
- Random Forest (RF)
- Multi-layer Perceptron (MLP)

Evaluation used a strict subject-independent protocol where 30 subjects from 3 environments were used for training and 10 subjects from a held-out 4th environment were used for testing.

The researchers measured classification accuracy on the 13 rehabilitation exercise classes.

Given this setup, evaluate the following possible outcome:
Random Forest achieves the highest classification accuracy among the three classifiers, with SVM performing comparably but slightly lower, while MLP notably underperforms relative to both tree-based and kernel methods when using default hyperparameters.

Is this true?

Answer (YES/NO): NO